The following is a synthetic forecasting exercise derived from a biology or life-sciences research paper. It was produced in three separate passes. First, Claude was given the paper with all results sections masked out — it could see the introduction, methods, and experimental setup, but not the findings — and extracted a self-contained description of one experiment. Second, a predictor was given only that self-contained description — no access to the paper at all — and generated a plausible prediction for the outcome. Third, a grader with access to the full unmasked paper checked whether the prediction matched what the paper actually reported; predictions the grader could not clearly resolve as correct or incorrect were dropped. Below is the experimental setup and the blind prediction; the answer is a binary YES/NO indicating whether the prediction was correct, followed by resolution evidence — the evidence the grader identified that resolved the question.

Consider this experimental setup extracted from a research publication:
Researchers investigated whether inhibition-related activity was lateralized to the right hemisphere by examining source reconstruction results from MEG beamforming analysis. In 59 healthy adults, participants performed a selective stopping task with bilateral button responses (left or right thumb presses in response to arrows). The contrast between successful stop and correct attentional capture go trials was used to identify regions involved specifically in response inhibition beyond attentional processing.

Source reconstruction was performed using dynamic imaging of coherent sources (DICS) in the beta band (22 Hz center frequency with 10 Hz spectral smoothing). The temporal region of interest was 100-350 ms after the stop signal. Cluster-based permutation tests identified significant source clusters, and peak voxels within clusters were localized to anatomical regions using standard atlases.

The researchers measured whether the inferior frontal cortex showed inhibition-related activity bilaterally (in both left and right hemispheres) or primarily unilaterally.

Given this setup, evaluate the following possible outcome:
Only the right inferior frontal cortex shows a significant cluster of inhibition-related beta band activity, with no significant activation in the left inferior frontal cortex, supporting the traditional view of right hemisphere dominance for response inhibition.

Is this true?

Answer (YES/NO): YES